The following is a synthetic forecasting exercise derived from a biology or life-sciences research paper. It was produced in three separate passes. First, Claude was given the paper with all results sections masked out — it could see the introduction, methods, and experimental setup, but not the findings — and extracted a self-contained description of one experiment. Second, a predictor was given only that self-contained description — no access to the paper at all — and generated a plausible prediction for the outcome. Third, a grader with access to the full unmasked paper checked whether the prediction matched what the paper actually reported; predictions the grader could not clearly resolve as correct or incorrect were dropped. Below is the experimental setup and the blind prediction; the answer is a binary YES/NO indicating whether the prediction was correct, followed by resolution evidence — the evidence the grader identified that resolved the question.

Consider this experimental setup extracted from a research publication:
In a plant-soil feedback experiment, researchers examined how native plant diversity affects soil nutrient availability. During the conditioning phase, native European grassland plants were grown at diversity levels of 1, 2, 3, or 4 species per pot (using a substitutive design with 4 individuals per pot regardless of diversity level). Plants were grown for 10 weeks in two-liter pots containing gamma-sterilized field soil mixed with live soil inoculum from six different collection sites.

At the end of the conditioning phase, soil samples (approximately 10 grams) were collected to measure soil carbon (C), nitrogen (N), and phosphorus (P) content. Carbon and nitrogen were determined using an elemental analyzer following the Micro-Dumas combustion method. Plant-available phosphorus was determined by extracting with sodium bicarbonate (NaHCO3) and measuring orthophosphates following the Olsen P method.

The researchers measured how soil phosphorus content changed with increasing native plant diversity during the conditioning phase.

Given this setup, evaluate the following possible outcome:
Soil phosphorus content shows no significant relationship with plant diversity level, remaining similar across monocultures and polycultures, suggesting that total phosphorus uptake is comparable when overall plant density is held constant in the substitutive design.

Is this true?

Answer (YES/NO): NO